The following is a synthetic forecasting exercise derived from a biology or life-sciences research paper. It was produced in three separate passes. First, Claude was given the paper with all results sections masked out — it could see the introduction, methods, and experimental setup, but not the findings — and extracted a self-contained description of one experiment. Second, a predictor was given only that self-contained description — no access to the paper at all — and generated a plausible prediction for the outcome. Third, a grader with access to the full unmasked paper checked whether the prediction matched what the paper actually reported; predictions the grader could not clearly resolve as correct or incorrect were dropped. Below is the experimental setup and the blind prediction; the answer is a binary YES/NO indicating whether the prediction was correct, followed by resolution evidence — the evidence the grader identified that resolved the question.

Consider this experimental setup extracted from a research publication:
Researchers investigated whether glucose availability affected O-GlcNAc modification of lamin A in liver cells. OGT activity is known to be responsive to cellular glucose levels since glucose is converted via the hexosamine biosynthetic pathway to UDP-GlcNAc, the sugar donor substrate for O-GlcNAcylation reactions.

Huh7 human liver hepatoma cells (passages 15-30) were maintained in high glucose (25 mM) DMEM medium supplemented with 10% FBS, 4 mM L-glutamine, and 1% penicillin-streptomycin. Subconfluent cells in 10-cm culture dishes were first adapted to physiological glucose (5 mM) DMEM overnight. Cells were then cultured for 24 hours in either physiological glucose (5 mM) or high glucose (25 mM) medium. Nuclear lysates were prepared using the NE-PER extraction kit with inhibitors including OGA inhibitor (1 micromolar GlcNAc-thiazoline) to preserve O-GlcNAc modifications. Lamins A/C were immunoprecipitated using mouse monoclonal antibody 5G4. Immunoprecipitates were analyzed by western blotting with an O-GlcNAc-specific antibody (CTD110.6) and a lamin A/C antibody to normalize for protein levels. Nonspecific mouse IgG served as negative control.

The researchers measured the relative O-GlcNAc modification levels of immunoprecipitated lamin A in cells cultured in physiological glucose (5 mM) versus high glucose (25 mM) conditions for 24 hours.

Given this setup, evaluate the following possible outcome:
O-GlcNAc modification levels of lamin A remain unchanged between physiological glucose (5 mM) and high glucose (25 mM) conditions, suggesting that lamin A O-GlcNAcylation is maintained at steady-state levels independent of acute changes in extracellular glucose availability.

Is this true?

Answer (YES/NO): NO